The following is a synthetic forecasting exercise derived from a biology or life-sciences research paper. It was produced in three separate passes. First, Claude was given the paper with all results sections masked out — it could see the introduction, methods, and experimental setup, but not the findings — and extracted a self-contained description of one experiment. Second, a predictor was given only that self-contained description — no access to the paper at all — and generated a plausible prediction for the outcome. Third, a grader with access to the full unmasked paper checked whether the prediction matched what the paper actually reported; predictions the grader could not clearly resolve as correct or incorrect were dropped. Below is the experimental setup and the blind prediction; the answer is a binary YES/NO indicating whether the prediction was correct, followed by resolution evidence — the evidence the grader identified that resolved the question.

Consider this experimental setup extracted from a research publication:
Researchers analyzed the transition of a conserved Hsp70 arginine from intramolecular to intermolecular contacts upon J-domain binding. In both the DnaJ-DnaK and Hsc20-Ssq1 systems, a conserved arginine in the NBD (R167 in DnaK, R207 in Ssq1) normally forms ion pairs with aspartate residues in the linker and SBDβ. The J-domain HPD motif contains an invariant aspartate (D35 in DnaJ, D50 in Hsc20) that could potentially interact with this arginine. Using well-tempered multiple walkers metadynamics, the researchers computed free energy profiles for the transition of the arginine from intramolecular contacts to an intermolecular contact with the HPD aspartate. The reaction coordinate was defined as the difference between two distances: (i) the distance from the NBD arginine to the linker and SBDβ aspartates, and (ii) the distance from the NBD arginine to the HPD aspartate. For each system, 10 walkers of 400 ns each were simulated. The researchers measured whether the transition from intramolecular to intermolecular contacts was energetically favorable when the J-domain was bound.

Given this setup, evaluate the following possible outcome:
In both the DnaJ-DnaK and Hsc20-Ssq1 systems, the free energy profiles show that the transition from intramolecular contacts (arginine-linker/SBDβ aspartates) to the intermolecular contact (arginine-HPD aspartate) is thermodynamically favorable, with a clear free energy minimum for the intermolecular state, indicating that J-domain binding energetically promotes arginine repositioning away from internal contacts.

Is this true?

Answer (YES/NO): YES